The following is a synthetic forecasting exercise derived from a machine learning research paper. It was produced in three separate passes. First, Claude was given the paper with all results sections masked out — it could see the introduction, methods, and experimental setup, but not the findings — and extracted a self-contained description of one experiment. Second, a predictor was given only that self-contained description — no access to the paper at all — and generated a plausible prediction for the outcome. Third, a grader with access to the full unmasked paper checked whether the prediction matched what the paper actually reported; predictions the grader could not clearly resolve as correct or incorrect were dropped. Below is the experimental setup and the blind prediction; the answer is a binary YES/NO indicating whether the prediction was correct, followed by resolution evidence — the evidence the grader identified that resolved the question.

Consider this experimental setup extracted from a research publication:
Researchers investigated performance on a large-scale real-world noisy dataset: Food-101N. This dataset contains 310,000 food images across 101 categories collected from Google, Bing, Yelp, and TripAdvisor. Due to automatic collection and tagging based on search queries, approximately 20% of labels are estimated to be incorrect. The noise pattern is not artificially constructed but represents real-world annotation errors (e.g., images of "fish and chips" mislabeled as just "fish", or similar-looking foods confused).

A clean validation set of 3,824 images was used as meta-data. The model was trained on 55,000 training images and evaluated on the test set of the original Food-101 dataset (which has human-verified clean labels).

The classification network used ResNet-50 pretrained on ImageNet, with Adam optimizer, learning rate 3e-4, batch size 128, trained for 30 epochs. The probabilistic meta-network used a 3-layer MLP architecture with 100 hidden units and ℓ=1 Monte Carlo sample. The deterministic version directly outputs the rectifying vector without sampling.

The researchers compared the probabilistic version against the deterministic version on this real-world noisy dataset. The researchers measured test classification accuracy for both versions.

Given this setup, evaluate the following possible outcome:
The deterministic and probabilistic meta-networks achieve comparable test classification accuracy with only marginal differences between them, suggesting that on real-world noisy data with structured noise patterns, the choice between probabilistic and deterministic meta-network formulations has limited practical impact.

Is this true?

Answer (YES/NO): YES